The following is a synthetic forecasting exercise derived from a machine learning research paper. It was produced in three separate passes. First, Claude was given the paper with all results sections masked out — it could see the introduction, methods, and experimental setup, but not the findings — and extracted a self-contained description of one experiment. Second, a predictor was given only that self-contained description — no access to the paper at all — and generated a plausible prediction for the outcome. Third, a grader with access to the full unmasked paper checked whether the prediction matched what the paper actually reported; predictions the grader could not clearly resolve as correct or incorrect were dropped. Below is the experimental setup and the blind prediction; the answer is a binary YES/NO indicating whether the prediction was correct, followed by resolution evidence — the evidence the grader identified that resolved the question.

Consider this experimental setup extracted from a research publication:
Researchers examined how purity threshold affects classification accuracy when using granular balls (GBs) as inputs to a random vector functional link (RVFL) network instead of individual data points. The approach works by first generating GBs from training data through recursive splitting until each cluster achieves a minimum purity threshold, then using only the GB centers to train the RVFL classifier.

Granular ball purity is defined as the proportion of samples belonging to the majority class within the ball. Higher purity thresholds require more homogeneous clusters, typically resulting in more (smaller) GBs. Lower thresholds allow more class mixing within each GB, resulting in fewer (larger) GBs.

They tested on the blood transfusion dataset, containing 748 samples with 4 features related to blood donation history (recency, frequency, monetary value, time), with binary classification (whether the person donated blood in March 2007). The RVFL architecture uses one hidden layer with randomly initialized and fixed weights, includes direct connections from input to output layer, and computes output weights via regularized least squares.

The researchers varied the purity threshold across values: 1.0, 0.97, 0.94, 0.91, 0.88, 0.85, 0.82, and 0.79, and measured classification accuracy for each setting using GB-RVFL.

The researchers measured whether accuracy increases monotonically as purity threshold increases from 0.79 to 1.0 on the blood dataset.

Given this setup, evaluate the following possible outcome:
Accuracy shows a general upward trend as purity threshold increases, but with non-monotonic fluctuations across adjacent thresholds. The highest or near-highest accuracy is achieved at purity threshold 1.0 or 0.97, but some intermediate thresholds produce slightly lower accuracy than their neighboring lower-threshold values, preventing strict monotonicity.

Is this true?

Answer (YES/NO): YES